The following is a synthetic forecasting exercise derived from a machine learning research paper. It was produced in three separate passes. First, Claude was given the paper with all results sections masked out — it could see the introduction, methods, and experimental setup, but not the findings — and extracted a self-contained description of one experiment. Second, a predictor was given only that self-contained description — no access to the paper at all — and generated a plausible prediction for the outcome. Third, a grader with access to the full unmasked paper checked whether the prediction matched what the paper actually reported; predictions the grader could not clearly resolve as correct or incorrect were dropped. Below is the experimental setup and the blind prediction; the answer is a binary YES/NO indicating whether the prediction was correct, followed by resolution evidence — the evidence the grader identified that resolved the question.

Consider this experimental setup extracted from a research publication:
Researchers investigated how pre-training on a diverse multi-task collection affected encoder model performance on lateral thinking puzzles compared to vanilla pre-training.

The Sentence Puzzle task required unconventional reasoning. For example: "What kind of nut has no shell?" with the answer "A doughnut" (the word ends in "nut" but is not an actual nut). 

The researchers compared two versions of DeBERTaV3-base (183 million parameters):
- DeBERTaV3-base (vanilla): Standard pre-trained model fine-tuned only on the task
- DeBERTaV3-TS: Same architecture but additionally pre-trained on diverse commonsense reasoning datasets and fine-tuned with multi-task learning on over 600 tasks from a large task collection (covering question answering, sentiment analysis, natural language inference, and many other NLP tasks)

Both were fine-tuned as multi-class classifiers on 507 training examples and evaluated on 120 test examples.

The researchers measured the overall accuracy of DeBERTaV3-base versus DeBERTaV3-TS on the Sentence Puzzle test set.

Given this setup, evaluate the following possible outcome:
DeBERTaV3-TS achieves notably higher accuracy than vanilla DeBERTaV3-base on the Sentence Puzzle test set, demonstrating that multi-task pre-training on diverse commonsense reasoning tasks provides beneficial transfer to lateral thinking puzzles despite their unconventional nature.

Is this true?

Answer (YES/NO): YES